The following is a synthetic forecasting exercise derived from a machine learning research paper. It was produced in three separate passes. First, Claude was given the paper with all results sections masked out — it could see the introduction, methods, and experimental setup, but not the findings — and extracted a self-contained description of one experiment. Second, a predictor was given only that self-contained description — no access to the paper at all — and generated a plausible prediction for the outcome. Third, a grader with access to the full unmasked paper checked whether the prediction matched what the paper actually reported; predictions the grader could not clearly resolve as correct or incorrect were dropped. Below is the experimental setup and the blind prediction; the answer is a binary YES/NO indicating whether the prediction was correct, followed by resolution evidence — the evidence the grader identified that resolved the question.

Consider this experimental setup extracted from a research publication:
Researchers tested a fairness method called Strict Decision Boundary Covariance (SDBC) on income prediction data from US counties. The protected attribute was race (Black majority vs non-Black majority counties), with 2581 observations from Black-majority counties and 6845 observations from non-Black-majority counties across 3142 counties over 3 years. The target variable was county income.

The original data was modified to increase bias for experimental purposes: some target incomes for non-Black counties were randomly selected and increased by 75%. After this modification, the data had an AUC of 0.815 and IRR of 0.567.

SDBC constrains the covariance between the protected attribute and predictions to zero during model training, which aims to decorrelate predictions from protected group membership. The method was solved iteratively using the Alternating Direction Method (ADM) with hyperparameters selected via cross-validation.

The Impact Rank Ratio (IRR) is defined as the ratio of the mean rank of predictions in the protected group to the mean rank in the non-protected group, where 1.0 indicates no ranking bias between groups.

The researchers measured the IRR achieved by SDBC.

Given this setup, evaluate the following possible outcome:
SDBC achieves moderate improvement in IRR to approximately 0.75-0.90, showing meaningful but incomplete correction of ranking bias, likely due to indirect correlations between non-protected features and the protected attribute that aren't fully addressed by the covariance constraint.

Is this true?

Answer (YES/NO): YES